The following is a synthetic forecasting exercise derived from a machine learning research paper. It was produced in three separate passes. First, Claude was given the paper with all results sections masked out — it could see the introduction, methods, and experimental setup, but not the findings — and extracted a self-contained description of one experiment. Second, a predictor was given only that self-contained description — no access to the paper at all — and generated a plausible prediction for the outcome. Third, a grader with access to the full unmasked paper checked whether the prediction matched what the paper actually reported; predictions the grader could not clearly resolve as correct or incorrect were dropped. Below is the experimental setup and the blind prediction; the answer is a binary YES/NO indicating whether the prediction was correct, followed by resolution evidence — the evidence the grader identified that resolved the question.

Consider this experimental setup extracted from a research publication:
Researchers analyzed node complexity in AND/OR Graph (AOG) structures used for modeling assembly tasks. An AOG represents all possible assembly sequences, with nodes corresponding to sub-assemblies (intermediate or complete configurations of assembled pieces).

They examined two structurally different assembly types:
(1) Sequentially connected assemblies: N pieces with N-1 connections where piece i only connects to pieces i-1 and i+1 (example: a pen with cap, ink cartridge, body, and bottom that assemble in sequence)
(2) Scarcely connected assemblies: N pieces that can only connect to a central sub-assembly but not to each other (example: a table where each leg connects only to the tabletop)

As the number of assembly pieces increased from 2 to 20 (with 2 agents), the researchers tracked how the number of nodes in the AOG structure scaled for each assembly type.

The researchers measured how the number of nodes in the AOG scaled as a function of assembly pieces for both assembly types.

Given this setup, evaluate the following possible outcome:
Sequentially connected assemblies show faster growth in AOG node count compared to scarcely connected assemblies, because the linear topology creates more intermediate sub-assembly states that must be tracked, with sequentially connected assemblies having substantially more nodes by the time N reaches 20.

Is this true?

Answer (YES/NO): YES